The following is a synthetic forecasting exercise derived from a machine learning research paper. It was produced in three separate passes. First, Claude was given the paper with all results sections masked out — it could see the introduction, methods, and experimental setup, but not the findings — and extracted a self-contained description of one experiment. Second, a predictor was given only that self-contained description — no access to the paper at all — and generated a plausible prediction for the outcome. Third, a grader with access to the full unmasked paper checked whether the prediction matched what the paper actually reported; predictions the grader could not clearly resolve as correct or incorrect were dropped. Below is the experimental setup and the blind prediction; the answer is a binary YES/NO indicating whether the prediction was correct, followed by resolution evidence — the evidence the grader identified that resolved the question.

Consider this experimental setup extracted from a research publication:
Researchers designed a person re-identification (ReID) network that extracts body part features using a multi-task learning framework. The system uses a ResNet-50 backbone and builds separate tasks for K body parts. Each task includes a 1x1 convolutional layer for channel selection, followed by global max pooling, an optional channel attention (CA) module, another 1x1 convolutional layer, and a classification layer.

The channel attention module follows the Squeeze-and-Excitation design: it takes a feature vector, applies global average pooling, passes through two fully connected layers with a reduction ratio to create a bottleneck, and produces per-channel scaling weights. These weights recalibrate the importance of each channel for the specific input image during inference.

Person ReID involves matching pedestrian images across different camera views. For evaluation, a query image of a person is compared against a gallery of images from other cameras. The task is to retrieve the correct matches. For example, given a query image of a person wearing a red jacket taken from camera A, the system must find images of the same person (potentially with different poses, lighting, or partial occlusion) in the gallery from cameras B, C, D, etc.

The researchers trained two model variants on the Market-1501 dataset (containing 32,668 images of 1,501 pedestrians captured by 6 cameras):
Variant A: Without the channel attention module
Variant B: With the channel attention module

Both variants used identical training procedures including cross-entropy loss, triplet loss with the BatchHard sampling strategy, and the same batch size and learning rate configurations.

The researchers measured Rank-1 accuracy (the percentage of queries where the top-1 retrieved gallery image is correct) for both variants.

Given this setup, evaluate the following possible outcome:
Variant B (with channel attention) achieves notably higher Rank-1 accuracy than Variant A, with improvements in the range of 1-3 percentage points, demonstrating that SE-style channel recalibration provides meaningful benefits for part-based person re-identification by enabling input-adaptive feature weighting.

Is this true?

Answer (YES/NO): NO